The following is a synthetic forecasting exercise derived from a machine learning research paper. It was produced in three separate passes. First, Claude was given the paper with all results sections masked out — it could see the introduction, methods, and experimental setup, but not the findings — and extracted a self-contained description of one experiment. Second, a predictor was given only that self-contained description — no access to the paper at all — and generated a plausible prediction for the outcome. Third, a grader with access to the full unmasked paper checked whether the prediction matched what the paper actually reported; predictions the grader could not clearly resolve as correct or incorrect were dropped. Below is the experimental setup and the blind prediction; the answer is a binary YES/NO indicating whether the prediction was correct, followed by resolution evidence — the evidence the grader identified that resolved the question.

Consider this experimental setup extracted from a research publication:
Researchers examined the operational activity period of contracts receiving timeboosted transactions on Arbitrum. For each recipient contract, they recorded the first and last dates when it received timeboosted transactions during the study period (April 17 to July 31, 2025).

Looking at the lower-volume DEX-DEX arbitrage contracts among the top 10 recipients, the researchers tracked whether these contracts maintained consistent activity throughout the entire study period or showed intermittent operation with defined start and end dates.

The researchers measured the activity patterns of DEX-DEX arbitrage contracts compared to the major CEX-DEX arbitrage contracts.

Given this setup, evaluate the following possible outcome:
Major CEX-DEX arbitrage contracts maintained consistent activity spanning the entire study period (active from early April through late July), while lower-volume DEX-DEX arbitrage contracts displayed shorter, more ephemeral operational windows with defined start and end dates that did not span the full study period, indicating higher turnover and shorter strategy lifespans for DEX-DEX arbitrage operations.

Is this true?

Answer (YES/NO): YES